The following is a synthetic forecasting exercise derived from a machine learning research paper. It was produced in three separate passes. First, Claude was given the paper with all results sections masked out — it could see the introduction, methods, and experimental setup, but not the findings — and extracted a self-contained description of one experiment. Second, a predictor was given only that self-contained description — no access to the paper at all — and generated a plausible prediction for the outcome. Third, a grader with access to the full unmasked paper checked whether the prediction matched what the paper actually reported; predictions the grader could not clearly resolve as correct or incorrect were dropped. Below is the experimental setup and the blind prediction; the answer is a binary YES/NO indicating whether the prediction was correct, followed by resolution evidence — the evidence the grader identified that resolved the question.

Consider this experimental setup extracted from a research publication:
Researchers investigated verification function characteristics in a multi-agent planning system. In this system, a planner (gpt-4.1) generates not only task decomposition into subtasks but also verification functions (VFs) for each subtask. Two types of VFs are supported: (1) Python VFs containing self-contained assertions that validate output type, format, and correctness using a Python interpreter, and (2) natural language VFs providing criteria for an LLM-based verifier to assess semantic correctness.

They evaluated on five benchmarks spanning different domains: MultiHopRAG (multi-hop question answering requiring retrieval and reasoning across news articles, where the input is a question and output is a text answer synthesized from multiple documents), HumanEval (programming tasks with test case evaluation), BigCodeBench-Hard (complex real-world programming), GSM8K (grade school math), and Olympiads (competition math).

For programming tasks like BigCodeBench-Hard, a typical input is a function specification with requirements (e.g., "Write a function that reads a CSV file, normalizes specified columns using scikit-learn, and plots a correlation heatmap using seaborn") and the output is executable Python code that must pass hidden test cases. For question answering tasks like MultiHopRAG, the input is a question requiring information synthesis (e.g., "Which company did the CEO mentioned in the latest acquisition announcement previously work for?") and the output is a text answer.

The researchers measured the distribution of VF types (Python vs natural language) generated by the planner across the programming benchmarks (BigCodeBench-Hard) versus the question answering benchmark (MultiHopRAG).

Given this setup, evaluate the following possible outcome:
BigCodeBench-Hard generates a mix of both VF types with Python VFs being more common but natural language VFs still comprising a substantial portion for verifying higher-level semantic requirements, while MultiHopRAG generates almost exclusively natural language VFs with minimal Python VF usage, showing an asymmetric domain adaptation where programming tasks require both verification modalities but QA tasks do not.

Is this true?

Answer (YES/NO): NO